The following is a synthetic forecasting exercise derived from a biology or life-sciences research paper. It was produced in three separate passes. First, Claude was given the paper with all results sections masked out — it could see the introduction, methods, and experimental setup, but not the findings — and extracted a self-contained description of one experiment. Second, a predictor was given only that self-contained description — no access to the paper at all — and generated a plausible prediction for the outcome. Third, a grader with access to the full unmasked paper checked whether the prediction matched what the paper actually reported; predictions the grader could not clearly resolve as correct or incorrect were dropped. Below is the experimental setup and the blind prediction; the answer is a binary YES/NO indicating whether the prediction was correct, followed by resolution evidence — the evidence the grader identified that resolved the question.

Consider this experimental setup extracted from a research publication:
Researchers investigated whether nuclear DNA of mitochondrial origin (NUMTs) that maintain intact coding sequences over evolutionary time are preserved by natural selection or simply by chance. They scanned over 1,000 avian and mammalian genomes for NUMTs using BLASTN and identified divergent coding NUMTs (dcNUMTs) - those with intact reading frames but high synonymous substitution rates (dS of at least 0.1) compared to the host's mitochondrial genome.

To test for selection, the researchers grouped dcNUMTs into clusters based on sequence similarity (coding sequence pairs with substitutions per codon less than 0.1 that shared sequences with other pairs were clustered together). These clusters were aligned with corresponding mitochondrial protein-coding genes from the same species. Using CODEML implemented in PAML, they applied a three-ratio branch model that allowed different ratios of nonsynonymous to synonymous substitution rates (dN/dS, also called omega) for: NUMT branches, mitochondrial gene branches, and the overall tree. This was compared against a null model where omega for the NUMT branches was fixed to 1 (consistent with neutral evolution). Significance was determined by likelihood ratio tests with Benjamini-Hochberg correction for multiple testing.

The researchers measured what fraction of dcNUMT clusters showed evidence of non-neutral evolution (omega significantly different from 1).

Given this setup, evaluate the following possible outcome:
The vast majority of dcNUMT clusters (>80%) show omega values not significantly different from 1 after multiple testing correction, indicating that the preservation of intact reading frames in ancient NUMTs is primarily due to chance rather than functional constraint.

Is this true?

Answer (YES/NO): NO